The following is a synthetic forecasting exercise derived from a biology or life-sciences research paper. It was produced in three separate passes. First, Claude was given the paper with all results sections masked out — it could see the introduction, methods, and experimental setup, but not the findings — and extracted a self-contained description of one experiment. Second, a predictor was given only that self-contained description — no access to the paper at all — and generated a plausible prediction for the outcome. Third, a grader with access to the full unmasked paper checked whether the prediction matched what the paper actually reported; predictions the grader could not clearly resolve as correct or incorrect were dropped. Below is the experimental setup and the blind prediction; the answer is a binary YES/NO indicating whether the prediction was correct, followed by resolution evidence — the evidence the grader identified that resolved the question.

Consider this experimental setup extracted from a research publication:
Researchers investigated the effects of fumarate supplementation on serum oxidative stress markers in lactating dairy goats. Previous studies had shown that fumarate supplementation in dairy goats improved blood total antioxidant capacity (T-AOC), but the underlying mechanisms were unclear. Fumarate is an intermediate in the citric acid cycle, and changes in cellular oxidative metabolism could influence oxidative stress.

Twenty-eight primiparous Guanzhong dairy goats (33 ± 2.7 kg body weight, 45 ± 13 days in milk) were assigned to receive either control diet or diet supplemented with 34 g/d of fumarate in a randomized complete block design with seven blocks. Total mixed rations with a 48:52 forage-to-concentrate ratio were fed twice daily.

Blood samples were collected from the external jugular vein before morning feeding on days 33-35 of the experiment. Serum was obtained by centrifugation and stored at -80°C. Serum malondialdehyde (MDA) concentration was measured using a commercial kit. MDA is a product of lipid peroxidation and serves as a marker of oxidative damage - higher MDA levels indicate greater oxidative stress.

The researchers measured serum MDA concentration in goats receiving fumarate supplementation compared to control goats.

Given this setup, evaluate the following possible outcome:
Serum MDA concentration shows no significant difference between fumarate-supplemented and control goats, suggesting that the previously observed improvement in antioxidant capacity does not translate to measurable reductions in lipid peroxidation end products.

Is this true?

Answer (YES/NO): NO